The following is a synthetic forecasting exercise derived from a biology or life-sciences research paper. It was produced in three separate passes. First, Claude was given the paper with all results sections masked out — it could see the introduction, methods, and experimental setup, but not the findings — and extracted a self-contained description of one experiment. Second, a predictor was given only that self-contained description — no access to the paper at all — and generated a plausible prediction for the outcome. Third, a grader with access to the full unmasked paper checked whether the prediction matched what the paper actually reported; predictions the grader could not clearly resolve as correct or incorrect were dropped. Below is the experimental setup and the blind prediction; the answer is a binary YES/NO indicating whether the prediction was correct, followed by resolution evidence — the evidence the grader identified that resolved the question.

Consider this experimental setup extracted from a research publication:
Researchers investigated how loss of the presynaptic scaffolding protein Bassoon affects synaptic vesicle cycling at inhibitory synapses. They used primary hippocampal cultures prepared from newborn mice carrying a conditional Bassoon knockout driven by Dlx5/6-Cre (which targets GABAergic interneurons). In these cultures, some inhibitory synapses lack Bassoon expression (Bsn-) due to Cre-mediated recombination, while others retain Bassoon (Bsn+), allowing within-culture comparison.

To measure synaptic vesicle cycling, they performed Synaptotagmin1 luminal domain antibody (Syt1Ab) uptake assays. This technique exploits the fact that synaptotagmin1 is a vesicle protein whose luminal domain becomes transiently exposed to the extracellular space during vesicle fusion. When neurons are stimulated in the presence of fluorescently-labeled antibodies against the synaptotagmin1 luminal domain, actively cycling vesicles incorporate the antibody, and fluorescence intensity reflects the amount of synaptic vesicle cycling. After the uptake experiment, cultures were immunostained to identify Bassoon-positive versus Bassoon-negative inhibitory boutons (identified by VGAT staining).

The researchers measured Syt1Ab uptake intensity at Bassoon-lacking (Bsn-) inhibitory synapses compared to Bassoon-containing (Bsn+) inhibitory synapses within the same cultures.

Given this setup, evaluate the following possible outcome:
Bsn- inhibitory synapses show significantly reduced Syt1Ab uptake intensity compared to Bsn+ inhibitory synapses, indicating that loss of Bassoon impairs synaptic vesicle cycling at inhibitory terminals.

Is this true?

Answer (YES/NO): YES